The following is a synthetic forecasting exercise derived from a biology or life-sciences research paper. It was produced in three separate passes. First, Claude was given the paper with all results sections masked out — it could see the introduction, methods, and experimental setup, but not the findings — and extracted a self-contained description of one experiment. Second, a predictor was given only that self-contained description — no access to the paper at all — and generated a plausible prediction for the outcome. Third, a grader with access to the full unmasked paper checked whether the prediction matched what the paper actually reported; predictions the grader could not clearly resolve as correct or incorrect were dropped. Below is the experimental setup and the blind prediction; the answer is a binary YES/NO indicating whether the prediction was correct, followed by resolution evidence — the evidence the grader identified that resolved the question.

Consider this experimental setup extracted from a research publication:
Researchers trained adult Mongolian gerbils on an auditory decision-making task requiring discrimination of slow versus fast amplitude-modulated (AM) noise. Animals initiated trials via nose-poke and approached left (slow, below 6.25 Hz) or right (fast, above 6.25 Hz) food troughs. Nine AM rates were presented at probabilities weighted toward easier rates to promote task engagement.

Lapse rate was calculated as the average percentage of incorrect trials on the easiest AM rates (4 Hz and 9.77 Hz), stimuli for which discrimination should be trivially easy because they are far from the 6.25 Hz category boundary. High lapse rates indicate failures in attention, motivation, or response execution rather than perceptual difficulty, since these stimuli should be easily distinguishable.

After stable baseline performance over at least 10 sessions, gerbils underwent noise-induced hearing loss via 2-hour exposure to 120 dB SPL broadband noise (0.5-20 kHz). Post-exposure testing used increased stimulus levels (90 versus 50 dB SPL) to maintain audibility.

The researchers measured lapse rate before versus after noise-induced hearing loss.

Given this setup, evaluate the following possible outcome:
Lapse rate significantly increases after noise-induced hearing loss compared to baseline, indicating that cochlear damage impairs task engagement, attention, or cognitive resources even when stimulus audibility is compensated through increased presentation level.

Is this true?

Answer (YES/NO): YES